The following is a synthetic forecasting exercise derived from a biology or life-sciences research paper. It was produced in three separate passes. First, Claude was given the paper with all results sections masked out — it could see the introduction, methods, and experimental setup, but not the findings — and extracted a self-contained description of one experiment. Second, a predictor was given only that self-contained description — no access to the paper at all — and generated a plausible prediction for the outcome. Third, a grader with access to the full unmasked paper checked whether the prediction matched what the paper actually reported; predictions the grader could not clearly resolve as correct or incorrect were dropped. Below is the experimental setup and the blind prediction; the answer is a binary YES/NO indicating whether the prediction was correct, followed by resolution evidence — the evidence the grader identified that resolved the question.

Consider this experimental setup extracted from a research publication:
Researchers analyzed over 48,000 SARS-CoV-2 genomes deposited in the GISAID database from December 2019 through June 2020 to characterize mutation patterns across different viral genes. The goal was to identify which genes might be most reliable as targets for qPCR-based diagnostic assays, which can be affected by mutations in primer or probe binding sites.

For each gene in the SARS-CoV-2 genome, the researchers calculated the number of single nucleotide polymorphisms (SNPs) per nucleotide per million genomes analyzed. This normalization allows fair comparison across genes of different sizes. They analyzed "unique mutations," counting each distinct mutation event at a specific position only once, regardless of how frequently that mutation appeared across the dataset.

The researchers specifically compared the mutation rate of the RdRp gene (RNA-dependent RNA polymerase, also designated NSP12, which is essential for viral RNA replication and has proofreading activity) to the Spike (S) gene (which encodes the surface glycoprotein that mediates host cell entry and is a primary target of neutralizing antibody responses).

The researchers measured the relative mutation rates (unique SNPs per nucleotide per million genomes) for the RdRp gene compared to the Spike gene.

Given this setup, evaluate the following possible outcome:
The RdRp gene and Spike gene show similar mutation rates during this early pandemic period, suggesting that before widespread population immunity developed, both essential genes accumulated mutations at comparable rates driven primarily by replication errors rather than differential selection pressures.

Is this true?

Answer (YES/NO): NO